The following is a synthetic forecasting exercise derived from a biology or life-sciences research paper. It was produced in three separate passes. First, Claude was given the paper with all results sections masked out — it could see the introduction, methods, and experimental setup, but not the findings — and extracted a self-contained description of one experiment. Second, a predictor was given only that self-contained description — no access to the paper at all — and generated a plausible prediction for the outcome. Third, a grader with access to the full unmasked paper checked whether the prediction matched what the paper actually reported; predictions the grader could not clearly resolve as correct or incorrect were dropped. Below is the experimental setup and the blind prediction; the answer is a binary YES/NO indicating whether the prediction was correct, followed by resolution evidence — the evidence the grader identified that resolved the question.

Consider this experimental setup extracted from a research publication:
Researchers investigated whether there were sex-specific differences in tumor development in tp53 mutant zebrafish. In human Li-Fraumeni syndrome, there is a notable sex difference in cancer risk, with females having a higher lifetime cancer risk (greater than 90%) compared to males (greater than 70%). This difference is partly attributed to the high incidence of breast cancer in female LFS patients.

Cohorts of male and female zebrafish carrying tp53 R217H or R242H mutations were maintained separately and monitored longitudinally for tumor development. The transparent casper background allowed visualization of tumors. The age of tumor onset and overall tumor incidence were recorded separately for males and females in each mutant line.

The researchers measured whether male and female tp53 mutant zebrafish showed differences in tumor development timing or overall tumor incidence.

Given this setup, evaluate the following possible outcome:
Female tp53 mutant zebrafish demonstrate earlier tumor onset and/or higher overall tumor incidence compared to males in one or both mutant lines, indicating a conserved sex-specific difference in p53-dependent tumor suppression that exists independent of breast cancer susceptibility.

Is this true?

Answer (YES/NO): YES